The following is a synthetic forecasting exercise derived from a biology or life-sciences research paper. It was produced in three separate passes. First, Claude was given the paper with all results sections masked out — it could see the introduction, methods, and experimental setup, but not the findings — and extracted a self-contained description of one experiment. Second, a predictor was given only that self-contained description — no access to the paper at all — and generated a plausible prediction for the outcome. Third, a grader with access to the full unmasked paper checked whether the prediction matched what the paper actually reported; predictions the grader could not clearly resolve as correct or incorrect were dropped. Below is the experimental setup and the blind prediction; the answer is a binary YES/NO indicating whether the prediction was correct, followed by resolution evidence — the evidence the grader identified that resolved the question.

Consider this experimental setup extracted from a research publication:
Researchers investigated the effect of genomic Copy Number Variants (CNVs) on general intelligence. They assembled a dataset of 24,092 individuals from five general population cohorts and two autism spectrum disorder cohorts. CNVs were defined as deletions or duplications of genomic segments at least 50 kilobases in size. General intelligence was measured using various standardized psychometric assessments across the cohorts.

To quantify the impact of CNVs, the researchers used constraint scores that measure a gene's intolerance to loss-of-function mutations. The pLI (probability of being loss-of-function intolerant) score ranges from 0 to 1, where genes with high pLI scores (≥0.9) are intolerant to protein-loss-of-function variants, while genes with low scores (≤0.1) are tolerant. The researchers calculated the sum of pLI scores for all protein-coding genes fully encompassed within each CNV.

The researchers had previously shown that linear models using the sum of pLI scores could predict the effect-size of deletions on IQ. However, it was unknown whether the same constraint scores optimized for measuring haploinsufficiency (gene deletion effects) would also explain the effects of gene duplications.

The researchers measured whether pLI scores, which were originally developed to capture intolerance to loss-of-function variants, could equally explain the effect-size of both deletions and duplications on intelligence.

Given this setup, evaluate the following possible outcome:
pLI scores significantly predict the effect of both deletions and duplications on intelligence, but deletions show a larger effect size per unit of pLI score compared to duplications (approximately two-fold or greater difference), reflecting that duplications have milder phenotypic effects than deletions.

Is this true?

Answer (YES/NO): YES